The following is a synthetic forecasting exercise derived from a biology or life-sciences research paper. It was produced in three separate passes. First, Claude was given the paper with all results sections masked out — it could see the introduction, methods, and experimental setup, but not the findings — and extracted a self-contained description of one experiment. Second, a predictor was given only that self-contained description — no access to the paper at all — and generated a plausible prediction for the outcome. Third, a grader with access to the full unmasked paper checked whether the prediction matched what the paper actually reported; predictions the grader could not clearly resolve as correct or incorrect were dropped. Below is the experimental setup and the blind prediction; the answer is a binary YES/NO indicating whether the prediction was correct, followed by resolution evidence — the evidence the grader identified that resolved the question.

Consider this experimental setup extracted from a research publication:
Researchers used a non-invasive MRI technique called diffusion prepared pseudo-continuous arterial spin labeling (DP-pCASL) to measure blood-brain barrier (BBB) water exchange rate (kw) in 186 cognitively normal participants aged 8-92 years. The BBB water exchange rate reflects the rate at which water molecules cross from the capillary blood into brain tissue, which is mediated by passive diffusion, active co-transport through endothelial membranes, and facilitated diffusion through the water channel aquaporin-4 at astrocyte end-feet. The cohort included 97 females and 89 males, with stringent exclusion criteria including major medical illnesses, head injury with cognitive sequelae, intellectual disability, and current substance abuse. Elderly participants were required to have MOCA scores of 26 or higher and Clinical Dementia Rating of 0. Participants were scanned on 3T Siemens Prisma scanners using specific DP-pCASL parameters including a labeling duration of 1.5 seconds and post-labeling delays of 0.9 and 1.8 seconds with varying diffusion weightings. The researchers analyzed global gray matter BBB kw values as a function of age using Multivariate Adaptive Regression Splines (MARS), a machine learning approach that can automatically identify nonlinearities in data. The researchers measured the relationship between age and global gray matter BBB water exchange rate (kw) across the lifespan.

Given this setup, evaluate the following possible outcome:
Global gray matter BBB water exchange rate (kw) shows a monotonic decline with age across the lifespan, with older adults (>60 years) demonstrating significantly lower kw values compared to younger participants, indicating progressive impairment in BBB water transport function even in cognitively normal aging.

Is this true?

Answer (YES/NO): NO